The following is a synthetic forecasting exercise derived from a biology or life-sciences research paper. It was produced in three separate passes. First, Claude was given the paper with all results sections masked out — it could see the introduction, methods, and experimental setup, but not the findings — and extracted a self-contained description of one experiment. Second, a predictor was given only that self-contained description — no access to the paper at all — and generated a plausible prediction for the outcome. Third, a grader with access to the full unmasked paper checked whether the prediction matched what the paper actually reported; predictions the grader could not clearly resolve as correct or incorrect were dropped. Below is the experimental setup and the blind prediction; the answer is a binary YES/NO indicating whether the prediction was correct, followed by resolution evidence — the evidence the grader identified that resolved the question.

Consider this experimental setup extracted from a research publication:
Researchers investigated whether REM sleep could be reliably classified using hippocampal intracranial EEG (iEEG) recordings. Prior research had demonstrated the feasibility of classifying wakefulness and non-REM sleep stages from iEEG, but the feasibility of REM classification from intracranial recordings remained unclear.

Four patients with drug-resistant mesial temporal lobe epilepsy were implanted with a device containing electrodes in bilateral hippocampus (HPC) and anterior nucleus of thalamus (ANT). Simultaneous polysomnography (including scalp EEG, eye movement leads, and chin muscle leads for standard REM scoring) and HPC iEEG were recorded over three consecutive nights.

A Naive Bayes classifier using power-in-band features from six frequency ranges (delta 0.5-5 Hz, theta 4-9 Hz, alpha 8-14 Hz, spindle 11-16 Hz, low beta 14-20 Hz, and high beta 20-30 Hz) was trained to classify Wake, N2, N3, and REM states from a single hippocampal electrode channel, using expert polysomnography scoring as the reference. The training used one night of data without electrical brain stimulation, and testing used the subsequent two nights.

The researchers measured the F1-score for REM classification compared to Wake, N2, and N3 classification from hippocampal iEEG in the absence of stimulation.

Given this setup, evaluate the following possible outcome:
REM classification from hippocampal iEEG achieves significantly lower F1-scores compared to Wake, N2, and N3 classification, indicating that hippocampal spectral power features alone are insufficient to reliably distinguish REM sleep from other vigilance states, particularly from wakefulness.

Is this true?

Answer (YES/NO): NO